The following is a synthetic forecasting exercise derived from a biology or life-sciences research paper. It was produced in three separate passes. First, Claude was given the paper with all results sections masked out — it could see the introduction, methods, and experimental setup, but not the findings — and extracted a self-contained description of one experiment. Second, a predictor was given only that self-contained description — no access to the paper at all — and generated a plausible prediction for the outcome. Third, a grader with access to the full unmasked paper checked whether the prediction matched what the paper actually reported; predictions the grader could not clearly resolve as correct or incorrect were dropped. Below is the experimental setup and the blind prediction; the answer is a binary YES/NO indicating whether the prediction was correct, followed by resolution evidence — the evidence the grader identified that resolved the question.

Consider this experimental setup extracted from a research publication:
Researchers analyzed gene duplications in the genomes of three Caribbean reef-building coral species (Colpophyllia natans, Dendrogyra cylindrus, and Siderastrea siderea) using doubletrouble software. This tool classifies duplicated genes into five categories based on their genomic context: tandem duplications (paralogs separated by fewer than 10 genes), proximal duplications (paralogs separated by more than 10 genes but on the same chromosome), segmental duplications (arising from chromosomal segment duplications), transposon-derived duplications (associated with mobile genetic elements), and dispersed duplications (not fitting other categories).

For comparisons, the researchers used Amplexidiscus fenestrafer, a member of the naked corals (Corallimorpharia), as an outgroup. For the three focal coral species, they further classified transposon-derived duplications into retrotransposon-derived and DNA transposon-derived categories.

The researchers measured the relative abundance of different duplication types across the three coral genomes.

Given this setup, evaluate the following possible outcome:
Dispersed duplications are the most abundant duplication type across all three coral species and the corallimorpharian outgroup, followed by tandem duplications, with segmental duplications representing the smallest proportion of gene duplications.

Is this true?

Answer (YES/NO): YES